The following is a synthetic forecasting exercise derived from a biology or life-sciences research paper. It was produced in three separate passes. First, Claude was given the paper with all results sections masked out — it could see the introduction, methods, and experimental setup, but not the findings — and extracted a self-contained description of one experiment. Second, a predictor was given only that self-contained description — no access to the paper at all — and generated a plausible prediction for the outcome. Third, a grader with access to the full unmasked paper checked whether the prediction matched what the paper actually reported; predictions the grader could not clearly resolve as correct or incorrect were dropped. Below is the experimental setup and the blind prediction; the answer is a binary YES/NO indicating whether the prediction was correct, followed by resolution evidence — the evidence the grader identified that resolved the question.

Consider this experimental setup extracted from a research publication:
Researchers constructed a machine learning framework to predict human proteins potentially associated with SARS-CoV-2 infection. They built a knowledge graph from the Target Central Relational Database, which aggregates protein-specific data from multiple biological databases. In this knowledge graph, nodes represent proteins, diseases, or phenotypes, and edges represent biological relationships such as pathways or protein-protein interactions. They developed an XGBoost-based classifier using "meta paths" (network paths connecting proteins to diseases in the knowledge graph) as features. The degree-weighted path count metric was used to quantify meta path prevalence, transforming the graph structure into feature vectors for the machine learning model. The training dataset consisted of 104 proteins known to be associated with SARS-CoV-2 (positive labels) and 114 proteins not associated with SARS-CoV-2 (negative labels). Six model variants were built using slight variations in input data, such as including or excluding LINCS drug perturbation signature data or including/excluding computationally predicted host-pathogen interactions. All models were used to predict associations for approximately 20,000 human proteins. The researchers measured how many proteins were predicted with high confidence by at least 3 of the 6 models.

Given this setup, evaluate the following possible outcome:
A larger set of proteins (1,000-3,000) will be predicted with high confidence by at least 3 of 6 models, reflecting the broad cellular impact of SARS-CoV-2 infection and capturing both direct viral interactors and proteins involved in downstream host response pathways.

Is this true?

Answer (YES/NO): NO